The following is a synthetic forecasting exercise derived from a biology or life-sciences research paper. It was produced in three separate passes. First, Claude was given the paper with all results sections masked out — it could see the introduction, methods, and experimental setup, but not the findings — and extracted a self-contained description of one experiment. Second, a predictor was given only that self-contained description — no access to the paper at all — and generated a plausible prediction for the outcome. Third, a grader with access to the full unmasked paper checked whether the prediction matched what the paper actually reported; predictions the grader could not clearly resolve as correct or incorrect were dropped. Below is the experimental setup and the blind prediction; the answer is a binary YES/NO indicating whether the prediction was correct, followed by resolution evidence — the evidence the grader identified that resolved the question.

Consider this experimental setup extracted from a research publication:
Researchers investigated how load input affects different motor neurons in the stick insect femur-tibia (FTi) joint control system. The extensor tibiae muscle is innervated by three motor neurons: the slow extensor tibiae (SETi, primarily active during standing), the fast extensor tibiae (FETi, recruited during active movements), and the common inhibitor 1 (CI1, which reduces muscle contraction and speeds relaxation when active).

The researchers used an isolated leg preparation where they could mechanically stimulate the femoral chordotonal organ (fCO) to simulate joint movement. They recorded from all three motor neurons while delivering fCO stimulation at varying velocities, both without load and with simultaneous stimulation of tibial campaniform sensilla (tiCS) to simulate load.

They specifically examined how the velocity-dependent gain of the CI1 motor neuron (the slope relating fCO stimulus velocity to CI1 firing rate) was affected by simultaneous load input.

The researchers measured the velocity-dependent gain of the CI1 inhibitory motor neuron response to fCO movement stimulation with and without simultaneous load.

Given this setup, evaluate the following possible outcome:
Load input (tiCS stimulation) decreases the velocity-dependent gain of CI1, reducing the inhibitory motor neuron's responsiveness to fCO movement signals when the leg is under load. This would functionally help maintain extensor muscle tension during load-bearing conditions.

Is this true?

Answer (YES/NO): NO